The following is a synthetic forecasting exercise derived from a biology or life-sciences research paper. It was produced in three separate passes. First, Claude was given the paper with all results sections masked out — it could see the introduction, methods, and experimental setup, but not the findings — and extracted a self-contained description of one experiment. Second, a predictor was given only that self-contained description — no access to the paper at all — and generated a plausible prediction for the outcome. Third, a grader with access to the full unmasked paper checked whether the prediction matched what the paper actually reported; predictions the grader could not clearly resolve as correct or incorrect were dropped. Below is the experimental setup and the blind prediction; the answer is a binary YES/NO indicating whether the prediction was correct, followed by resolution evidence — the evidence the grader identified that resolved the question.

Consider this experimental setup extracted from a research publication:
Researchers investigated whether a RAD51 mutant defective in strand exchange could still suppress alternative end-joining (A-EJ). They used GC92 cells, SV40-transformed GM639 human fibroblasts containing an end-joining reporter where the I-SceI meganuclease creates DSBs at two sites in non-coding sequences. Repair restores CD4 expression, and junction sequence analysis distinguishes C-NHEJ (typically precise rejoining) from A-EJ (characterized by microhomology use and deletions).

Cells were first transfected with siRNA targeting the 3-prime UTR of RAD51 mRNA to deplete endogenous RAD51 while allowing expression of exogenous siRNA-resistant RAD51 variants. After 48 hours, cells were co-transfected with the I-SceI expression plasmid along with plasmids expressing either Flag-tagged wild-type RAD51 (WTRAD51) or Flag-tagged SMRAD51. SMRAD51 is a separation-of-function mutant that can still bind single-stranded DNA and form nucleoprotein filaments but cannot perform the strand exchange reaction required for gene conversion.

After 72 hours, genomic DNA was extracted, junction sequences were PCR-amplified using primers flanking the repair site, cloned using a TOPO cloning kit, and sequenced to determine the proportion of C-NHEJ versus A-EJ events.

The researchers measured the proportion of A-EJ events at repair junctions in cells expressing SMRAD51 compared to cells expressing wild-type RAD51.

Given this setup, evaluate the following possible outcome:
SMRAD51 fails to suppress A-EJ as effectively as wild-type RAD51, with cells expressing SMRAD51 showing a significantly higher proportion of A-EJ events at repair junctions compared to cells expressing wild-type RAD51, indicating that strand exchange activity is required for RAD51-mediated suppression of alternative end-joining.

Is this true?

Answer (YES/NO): NO